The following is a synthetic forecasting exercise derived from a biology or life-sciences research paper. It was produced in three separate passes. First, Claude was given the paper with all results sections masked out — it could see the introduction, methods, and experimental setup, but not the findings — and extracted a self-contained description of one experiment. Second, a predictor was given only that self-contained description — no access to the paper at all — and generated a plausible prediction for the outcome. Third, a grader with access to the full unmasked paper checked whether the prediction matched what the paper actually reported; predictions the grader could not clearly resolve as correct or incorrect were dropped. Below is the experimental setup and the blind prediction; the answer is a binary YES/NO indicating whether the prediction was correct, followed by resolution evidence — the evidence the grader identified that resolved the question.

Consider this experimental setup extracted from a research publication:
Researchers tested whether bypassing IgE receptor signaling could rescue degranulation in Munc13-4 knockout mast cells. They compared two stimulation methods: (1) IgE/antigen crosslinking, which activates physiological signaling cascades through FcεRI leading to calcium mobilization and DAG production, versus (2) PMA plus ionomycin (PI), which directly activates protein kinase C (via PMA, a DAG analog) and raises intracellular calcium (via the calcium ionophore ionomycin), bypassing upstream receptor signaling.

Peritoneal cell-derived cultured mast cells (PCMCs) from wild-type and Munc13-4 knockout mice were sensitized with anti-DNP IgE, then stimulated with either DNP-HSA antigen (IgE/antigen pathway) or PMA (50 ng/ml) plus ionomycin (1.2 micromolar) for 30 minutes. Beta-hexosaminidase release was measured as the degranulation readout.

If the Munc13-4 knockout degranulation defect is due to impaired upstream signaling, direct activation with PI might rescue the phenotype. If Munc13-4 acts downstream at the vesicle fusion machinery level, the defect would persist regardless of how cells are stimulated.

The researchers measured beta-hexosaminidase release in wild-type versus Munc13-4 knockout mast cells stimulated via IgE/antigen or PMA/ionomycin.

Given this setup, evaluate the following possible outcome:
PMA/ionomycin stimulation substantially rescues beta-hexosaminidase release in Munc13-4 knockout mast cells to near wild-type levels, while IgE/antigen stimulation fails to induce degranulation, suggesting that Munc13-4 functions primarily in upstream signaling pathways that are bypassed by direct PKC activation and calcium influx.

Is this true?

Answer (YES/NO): NO